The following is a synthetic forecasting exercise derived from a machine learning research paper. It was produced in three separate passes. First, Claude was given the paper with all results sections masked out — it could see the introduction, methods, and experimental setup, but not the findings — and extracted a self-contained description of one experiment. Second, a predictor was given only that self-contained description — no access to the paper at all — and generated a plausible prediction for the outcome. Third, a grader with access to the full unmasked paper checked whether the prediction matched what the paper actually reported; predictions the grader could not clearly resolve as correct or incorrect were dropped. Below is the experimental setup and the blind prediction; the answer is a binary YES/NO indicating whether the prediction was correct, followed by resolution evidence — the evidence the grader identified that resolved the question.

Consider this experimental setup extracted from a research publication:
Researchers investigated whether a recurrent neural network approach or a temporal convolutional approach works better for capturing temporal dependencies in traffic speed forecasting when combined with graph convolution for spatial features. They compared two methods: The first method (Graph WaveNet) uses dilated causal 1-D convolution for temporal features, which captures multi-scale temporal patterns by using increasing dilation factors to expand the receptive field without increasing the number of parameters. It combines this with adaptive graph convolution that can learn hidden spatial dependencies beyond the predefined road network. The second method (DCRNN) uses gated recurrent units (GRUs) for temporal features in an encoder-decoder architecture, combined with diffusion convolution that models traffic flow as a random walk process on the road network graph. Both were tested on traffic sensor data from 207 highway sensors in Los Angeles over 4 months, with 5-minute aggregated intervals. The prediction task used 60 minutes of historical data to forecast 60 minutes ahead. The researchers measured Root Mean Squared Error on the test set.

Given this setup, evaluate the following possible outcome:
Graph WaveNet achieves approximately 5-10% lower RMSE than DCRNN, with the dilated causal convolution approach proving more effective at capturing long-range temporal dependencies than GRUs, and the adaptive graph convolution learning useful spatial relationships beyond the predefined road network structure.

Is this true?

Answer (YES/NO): NO